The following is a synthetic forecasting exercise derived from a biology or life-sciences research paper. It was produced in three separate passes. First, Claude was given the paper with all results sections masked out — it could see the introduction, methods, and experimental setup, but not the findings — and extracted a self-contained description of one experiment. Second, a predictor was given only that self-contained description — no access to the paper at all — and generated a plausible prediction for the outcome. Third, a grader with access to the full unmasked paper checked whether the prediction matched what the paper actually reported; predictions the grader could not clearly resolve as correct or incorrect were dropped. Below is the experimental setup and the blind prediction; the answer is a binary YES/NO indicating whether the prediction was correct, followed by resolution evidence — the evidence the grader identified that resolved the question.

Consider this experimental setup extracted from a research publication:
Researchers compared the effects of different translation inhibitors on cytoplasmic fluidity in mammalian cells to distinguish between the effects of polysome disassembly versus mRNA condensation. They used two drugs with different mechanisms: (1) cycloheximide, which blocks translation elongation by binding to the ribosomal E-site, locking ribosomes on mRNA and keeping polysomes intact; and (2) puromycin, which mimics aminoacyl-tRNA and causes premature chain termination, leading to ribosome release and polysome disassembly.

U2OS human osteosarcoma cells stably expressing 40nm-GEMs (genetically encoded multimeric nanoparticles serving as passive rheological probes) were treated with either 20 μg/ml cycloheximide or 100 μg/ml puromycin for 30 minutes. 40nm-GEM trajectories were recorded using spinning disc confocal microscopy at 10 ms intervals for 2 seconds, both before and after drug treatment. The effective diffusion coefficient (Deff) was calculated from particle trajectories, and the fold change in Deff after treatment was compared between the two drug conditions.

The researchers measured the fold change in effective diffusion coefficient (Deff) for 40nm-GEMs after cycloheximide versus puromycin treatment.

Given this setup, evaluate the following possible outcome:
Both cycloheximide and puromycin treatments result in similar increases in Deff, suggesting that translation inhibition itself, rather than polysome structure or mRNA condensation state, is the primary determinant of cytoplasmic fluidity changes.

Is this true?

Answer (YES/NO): NO